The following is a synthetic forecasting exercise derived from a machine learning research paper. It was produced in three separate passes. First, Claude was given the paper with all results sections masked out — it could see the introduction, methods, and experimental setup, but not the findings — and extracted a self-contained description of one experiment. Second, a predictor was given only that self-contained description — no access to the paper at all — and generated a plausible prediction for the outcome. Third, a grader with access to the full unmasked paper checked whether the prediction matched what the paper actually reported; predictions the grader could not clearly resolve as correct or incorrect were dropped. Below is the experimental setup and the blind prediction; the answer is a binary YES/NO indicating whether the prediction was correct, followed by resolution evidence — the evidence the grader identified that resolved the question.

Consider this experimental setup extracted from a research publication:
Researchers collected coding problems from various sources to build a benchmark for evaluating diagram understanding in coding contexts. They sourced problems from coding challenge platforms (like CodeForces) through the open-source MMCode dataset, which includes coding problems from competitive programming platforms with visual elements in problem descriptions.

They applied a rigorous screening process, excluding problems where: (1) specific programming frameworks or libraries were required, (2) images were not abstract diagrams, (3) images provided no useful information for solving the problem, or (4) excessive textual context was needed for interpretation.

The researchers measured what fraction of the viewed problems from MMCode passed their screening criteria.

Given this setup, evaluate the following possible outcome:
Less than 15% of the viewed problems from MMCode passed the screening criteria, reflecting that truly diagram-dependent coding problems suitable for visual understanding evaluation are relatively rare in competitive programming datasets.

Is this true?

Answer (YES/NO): YES